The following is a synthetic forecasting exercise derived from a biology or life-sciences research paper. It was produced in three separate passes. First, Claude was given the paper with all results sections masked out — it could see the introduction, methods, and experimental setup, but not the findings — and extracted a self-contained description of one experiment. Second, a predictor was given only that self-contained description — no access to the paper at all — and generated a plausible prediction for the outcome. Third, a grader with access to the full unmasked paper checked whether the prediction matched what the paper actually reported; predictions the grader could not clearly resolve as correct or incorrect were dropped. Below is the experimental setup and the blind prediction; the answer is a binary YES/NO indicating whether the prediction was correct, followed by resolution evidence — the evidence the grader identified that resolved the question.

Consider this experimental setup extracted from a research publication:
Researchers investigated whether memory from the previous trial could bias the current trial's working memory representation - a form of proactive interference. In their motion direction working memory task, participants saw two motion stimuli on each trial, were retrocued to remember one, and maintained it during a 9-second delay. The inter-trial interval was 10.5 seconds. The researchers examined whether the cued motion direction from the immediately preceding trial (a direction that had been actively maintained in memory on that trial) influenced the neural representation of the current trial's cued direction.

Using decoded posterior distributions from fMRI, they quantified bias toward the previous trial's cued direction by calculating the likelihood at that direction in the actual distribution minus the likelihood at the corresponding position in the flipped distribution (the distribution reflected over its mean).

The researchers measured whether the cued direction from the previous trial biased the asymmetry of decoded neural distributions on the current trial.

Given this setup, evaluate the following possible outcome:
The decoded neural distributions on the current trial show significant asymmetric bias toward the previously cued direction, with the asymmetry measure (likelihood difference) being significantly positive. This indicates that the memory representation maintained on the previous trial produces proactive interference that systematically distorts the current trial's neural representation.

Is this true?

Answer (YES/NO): NO